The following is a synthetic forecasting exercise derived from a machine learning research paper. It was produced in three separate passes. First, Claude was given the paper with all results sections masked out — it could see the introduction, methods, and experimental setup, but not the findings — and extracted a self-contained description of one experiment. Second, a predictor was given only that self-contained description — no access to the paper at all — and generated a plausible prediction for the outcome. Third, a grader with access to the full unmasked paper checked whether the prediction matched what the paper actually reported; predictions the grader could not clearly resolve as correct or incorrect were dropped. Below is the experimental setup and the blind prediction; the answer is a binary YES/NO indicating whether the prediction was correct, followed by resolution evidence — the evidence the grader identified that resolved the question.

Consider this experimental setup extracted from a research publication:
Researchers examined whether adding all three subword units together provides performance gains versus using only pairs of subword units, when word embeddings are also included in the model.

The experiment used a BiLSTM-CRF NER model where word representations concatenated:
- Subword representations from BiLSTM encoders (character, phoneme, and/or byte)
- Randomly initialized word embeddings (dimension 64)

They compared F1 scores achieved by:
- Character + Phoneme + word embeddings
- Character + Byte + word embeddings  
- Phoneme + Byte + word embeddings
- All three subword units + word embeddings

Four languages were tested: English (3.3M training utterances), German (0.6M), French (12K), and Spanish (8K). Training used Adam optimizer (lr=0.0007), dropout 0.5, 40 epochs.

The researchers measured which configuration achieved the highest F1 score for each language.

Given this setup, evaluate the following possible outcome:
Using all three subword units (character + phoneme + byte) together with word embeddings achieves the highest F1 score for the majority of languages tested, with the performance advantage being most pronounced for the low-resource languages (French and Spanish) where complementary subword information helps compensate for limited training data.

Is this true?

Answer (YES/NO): NO